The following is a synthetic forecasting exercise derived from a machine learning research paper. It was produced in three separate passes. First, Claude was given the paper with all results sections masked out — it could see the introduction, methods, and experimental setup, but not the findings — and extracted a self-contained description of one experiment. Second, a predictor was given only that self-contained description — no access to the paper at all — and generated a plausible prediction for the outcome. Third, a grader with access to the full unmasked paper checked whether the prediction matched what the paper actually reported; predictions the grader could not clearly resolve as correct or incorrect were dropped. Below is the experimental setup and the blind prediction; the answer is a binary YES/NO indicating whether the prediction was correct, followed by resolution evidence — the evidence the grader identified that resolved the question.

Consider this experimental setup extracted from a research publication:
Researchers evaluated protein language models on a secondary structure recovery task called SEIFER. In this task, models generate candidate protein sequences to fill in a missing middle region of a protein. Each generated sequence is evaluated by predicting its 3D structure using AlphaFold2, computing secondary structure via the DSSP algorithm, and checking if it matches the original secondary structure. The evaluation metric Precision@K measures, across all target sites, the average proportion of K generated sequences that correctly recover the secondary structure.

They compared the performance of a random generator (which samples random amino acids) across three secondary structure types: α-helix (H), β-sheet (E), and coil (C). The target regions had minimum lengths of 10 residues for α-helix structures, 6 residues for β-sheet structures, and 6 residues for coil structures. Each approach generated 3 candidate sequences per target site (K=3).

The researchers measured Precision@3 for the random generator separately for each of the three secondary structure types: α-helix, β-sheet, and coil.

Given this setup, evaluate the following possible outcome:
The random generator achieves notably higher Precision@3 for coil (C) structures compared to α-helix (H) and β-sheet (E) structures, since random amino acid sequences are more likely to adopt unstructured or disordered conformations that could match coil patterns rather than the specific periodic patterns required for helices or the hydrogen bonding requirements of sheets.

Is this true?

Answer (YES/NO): NO